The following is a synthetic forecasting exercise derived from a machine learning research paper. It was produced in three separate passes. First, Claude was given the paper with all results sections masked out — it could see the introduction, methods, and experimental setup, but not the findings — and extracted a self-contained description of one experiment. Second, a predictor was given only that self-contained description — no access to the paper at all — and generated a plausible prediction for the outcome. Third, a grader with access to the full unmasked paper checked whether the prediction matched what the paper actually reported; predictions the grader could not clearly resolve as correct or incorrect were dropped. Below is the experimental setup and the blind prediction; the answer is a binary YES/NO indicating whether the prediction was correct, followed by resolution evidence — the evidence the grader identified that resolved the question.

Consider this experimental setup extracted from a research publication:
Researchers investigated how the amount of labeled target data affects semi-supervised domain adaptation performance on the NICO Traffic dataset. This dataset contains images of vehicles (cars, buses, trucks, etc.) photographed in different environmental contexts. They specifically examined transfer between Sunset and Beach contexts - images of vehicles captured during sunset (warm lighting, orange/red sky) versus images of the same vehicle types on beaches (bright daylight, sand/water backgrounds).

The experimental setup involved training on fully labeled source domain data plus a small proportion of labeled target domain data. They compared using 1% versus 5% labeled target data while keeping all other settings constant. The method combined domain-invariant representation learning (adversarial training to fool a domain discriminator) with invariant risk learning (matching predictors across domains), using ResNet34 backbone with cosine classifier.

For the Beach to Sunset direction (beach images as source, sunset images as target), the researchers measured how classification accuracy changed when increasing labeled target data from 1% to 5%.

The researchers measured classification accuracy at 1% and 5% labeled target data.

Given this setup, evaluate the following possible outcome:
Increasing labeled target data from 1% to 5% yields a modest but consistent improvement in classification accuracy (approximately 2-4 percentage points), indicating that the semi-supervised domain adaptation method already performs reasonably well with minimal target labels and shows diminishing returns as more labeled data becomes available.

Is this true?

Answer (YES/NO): NO